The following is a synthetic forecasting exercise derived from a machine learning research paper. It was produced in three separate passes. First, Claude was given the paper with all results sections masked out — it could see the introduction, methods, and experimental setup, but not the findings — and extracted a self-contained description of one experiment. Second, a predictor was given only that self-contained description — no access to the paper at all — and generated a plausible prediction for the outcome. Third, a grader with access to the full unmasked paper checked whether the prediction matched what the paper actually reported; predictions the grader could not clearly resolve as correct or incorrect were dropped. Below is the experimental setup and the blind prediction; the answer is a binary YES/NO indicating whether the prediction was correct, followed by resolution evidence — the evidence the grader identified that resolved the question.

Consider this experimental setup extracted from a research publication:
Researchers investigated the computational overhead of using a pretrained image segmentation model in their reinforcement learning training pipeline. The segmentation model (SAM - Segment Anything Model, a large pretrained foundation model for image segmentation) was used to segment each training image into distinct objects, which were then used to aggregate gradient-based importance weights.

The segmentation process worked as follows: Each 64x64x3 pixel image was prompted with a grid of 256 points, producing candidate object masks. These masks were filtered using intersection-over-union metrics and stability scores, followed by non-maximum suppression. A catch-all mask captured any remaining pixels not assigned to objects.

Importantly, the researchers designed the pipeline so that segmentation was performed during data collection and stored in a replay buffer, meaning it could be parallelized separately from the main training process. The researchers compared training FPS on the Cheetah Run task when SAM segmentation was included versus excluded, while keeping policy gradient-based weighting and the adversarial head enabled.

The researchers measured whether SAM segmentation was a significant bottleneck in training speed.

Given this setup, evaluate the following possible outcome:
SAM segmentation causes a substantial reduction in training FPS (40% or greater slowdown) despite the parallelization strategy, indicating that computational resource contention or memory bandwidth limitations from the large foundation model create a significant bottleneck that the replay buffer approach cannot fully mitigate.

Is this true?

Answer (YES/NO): NO